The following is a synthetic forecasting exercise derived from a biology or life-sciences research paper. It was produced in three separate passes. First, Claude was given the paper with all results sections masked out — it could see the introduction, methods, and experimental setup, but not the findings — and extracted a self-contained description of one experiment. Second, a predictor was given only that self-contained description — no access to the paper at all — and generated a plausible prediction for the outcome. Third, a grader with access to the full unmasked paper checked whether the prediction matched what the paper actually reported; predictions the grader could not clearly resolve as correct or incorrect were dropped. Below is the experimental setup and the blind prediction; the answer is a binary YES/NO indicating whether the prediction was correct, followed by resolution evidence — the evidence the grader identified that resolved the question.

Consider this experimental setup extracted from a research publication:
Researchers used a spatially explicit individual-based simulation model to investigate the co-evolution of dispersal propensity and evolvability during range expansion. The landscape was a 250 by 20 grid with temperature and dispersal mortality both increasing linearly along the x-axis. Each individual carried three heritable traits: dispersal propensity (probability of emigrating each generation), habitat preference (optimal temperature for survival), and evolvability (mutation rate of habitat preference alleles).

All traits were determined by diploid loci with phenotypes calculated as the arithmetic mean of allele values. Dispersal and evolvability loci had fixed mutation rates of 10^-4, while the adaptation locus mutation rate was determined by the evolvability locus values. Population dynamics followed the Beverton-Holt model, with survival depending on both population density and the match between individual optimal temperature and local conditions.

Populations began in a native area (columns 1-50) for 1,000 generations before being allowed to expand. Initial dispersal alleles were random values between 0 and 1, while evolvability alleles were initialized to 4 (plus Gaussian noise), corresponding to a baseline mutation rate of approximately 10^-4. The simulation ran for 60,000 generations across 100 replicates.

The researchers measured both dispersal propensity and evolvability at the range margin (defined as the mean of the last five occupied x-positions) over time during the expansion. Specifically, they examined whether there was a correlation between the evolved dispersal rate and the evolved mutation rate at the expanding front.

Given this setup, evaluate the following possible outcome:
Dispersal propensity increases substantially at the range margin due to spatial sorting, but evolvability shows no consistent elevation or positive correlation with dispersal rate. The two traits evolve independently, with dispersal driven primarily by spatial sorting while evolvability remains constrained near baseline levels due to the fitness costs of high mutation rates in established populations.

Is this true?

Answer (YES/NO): NO